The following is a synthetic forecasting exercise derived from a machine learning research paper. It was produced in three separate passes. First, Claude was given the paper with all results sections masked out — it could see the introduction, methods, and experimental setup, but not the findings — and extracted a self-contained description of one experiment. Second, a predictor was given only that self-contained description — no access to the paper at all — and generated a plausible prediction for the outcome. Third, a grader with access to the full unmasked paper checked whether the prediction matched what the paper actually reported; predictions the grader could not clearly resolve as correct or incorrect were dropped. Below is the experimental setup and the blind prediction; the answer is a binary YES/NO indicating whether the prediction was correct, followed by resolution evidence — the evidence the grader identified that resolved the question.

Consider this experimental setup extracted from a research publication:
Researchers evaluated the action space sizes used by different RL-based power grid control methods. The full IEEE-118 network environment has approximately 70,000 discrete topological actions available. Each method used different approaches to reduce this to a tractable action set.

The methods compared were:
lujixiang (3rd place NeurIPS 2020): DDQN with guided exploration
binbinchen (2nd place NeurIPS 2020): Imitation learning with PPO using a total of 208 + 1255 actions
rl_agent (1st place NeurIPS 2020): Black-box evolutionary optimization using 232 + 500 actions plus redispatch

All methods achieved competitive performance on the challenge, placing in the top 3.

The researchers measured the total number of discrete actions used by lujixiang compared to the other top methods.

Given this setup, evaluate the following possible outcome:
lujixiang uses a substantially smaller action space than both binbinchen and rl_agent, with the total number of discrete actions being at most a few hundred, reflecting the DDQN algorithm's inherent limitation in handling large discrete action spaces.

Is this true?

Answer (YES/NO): NO